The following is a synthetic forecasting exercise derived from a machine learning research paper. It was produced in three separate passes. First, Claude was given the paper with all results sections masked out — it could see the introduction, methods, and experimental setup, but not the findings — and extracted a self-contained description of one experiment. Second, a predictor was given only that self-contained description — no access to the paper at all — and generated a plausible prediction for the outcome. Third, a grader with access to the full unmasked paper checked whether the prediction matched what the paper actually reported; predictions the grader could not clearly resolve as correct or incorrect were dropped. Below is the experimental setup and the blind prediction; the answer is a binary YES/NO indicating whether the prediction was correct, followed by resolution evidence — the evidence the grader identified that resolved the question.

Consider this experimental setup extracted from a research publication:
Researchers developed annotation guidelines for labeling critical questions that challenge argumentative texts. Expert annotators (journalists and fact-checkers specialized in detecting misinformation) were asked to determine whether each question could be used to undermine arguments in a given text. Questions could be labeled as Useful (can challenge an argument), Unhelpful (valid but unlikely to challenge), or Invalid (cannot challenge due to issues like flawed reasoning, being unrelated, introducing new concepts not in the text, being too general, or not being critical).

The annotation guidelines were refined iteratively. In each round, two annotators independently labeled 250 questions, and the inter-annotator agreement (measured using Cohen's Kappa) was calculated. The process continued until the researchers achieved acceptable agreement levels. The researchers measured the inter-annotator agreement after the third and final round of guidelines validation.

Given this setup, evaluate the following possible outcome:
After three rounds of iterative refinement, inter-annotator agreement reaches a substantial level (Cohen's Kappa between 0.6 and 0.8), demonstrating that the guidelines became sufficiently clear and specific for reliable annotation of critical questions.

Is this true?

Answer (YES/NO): NO